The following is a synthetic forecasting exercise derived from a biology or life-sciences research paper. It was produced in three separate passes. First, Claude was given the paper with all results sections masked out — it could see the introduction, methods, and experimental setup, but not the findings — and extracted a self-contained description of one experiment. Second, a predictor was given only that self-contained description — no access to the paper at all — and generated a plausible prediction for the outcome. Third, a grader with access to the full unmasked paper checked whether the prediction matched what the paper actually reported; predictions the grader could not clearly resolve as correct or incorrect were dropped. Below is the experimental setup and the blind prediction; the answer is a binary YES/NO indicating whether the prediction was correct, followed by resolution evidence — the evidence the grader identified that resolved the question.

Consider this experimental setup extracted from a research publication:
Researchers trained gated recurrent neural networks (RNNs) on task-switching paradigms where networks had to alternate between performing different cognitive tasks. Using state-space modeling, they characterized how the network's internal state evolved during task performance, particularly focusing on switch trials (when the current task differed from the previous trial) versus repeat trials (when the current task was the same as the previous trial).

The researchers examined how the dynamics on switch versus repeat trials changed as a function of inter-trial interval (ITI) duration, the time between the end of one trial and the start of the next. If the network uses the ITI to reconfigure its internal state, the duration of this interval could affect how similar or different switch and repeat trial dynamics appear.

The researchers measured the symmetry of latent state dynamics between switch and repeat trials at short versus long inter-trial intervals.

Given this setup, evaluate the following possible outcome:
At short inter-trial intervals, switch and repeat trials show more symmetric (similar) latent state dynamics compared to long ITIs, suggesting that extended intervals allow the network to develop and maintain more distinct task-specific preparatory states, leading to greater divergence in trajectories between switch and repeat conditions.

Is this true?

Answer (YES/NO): NO